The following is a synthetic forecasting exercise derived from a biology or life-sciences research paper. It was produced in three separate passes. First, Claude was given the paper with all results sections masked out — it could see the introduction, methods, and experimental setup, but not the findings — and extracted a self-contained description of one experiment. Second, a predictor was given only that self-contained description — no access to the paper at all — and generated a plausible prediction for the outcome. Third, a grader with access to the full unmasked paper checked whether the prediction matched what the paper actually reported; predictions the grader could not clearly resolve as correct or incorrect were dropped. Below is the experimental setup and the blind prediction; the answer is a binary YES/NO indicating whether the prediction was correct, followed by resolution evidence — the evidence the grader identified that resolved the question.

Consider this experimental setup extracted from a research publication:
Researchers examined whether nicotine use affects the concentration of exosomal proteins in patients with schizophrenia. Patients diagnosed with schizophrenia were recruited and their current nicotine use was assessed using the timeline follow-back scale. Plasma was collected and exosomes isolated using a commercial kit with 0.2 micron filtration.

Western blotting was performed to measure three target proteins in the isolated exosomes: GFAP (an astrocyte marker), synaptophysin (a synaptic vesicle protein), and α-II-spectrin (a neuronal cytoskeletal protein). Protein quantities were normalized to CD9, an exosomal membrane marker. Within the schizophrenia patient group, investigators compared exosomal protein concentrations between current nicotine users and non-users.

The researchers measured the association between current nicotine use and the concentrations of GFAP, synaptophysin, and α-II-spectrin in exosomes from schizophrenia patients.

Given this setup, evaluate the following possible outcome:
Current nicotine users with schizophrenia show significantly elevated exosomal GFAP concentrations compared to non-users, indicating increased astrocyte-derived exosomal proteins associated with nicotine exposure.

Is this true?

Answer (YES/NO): NO